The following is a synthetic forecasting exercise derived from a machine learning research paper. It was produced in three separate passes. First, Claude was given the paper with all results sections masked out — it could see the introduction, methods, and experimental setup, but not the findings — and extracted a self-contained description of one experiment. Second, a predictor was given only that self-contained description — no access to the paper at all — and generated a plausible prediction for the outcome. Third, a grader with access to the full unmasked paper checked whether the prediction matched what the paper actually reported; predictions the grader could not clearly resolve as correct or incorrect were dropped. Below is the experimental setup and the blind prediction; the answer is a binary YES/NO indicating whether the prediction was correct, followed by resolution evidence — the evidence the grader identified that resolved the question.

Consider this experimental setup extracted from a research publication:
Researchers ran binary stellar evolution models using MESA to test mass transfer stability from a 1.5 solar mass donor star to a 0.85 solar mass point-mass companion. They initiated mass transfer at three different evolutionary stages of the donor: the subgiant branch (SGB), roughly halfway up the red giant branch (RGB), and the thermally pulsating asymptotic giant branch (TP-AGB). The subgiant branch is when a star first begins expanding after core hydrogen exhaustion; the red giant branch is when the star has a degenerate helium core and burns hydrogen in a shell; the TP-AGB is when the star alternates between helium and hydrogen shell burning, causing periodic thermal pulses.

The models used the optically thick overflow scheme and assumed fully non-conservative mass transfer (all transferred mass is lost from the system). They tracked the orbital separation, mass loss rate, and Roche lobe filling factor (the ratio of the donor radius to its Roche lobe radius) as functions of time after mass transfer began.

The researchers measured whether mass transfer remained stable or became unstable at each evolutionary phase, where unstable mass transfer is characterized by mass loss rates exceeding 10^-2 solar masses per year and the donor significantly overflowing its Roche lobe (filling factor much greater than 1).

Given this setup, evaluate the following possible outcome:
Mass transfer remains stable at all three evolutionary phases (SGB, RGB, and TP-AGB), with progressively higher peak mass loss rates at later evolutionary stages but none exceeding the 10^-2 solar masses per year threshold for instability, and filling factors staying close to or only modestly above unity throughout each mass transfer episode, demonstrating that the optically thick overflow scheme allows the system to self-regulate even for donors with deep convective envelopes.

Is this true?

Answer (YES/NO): NO